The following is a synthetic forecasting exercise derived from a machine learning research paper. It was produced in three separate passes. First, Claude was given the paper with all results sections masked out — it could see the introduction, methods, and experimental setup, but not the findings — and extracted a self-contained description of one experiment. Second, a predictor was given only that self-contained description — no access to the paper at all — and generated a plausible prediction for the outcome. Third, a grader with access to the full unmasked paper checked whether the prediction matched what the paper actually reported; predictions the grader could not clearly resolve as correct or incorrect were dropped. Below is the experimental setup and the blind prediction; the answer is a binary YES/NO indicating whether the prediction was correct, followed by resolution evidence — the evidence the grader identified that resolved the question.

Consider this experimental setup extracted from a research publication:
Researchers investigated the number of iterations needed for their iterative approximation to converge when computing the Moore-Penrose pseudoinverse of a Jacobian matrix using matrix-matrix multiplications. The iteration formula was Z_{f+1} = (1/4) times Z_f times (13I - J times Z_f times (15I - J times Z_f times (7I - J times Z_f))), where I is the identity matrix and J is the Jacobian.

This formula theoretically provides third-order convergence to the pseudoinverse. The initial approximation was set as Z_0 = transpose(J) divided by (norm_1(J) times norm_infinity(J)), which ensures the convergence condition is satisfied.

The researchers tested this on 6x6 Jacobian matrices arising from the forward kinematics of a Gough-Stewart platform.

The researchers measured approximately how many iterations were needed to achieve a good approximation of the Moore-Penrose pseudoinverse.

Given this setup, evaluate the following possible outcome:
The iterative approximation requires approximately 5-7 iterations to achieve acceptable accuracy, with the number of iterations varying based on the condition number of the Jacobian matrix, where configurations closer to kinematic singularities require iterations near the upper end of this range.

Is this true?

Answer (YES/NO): NO